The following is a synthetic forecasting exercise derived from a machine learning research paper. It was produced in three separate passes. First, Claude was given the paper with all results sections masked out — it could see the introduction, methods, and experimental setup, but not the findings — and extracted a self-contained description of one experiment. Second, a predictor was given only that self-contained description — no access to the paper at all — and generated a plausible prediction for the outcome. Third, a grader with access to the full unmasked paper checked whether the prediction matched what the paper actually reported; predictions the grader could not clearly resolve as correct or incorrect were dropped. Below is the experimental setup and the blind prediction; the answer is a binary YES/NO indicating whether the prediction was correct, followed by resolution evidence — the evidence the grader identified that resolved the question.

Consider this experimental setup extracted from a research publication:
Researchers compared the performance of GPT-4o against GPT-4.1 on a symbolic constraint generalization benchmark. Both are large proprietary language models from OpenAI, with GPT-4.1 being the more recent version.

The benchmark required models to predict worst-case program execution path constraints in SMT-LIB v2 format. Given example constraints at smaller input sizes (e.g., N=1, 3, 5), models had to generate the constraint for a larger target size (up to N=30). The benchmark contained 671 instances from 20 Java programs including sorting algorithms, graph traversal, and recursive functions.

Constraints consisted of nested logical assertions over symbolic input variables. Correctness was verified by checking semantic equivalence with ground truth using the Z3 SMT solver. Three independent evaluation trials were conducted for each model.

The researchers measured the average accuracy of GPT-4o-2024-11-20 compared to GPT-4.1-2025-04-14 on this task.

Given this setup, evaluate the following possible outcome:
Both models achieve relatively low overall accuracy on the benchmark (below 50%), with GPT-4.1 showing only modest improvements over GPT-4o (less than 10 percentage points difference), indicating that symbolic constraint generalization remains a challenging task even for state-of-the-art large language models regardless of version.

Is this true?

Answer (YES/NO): YES